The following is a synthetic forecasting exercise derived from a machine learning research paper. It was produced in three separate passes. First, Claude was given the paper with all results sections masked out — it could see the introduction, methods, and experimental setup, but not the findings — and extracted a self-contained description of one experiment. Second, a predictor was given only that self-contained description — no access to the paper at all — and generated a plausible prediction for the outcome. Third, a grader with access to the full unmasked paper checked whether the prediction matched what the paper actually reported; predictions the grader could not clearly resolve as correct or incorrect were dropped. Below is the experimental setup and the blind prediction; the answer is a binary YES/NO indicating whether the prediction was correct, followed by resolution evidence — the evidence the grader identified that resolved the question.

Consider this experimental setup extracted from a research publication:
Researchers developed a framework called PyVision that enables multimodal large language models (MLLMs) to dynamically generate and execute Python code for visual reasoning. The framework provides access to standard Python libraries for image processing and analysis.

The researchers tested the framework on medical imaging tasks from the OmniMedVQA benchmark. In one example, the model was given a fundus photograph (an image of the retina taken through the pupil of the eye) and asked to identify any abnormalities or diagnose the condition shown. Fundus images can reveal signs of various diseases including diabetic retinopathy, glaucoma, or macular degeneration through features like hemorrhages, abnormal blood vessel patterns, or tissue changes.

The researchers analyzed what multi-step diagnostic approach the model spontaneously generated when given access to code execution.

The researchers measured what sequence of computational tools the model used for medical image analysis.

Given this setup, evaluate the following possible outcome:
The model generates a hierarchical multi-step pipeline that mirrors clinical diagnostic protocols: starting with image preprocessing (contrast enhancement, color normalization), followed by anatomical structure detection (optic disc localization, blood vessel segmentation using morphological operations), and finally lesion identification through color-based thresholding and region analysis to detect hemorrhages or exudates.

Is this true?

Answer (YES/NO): NO